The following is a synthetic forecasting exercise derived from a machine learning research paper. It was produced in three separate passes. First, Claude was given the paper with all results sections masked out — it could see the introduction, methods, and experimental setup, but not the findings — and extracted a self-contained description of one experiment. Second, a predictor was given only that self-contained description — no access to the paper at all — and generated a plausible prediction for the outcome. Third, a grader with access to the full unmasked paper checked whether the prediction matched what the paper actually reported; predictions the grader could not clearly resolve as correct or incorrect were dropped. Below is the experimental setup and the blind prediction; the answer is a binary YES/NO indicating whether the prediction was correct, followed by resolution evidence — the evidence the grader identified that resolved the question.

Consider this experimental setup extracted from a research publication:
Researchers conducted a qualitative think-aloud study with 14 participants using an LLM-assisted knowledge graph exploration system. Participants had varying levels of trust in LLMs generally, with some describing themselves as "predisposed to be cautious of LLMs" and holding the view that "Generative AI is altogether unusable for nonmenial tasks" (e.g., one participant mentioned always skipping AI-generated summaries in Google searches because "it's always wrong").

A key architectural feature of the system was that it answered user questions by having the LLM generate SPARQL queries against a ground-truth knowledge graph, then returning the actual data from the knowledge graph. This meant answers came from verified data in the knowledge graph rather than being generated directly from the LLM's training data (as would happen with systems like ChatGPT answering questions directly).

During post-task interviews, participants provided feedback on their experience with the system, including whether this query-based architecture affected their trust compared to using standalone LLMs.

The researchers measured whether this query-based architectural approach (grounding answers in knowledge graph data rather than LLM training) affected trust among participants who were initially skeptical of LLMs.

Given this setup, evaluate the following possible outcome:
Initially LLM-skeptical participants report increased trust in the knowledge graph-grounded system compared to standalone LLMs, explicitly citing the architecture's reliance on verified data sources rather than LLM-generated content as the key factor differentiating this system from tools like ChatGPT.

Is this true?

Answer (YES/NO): YES